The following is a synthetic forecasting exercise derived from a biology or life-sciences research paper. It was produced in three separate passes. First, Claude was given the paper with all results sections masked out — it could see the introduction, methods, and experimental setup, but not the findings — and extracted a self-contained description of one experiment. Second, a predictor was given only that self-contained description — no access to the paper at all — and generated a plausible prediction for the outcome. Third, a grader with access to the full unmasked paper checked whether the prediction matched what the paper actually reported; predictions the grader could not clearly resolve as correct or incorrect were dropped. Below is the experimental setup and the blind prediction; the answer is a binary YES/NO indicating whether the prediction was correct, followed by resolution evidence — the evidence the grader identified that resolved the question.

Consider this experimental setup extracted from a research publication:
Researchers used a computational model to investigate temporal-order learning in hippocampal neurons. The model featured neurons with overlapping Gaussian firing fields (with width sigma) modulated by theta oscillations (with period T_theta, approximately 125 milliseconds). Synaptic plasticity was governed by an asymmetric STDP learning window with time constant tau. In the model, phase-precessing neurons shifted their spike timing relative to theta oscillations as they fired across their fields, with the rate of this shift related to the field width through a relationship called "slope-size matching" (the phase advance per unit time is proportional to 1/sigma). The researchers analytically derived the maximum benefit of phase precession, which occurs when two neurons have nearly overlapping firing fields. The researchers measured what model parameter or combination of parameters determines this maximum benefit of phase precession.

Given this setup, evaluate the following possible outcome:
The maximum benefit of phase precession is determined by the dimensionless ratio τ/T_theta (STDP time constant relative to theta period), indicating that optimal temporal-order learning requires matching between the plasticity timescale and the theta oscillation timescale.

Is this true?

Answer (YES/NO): NO